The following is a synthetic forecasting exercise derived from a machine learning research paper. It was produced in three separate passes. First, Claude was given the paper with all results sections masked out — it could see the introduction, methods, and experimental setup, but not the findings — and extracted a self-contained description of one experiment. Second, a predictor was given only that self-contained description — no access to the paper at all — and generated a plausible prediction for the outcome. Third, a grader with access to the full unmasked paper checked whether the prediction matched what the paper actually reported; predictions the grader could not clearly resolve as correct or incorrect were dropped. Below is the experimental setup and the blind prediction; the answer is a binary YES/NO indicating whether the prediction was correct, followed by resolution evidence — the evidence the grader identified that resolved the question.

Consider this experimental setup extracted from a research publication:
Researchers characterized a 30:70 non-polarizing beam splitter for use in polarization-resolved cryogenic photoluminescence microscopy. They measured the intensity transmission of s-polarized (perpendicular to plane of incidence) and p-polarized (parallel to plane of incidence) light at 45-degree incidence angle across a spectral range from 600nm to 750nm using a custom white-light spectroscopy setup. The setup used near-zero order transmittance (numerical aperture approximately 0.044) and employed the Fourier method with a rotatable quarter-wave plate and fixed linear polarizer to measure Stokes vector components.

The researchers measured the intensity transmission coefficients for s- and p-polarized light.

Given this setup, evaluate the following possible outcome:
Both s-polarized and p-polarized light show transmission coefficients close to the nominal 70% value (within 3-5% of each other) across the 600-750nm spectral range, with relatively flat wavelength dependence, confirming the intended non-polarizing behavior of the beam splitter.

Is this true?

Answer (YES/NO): NO